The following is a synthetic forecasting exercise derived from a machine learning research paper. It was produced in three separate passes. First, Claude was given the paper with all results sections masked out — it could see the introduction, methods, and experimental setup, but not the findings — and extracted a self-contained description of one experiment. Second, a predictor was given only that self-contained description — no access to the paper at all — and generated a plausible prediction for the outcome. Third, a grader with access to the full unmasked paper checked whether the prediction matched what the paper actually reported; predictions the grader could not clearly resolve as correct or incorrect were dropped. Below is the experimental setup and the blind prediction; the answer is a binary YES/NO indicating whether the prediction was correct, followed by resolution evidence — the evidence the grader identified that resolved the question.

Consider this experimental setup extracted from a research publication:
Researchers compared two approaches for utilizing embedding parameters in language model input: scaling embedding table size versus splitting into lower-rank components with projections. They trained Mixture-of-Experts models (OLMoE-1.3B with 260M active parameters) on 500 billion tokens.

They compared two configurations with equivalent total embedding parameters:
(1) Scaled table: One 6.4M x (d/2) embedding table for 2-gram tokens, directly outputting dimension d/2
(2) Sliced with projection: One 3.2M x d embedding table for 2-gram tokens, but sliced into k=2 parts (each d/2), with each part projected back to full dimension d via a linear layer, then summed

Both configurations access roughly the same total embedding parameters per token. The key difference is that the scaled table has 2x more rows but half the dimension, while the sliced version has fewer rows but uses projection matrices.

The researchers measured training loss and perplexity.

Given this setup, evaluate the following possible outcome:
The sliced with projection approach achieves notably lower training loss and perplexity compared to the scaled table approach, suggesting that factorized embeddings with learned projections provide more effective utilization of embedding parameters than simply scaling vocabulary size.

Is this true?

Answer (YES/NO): YES